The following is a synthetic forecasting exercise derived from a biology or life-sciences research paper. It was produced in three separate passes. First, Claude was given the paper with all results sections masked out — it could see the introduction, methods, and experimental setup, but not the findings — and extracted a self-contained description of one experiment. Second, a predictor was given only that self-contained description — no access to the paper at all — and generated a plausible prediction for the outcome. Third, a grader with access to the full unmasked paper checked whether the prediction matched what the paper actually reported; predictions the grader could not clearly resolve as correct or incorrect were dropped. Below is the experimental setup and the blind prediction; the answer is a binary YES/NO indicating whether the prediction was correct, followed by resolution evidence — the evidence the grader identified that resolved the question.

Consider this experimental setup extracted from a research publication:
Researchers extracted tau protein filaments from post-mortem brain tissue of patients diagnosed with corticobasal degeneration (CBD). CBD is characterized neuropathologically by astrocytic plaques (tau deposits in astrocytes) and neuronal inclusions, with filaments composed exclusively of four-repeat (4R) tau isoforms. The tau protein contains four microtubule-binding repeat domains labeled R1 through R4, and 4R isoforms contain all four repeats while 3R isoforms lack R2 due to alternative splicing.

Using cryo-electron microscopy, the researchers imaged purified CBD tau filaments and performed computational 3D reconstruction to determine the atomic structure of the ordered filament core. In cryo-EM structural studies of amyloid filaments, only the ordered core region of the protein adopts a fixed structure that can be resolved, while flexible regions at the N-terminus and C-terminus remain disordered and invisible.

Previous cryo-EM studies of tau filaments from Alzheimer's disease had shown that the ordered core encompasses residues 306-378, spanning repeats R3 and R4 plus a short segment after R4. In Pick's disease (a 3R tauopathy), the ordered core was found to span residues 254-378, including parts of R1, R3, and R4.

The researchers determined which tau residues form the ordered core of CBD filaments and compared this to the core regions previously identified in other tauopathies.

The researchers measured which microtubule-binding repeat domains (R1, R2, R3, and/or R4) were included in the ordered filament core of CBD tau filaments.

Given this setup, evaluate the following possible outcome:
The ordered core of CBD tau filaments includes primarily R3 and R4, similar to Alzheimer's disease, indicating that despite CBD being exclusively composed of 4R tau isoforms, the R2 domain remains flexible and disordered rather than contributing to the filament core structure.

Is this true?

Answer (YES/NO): NO